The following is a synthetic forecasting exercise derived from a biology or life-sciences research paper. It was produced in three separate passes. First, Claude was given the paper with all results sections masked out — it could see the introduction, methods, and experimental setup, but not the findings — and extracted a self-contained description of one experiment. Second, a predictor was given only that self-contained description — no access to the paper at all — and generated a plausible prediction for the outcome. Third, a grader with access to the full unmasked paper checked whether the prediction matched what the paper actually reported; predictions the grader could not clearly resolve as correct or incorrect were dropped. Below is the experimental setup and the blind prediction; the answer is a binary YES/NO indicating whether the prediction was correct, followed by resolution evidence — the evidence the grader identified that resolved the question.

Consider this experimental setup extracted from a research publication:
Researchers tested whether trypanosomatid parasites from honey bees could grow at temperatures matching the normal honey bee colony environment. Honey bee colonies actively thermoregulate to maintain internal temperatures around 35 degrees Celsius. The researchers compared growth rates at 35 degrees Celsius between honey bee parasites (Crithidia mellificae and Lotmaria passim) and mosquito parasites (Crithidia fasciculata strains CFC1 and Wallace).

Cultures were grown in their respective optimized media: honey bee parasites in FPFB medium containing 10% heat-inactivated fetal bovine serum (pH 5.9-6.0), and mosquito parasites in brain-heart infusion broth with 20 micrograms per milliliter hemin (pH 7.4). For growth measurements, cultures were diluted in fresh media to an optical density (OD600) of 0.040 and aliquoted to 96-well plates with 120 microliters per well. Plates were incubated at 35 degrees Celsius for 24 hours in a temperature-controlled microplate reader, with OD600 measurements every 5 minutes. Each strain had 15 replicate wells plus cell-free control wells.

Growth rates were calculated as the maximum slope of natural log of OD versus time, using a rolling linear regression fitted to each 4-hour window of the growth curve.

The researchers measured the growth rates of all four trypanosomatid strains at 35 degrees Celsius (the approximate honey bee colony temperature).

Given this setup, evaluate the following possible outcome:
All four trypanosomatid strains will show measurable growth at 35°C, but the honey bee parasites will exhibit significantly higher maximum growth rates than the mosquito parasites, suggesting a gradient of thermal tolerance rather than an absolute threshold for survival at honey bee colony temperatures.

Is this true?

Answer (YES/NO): YES